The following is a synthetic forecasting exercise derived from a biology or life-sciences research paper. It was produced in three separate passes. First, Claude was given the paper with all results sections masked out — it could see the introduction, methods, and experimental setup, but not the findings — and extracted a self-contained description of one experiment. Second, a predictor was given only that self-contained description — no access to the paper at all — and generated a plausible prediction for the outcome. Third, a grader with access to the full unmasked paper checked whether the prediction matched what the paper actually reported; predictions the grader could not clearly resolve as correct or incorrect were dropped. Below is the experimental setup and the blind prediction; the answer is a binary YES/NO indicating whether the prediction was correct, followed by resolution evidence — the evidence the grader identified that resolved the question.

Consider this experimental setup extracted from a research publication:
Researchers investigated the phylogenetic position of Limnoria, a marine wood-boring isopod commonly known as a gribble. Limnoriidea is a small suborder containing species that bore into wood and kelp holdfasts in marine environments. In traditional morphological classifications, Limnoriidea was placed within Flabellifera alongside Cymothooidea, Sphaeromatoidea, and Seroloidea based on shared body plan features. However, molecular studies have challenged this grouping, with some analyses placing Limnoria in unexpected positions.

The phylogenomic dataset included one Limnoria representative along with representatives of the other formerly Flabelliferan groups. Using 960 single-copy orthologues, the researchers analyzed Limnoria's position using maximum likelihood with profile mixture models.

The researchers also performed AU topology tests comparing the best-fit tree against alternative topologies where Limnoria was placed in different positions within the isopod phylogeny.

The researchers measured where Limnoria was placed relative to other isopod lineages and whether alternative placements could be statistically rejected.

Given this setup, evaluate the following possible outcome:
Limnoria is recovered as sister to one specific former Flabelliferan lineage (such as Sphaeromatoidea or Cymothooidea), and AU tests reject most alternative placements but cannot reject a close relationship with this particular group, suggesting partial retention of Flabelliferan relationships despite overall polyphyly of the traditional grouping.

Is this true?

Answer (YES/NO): NO